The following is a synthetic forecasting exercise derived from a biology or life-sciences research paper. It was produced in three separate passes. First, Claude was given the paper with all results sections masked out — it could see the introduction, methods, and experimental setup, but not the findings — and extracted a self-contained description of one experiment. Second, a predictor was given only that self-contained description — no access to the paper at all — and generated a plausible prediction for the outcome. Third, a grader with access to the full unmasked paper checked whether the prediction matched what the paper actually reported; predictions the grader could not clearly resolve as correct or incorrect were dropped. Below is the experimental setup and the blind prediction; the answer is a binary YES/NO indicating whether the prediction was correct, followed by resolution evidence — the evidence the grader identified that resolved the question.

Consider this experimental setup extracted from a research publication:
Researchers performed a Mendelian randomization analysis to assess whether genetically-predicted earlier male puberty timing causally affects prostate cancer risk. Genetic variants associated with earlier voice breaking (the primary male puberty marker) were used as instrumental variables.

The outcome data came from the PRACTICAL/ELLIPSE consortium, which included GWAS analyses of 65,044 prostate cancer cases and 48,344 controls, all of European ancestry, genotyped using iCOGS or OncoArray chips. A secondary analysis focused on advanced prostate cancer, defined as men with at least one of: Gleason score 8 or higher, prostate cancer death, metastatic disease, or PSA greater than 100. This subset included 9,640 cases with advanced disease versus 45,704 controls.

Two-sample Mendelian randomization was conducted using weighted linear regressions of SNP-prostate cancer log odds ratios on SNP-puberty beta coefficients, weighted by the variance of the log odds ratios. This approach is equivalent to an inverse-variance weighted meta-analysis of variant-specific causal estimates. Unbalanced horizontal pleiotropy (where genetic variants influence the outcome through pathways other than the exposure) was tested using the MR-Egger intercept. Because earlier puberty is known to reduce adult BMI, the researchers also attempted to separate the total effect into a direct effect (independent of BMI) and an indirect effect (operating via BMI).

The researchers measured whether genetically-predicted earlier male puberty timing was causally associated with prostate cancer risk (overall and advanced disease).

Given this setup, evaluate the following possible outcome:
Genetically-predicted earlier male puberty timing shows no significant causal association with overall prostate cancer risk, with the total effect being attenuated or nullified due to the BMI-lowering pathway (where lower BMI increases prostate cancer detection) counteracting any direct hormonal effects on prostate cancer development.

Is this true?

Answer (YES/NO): NO